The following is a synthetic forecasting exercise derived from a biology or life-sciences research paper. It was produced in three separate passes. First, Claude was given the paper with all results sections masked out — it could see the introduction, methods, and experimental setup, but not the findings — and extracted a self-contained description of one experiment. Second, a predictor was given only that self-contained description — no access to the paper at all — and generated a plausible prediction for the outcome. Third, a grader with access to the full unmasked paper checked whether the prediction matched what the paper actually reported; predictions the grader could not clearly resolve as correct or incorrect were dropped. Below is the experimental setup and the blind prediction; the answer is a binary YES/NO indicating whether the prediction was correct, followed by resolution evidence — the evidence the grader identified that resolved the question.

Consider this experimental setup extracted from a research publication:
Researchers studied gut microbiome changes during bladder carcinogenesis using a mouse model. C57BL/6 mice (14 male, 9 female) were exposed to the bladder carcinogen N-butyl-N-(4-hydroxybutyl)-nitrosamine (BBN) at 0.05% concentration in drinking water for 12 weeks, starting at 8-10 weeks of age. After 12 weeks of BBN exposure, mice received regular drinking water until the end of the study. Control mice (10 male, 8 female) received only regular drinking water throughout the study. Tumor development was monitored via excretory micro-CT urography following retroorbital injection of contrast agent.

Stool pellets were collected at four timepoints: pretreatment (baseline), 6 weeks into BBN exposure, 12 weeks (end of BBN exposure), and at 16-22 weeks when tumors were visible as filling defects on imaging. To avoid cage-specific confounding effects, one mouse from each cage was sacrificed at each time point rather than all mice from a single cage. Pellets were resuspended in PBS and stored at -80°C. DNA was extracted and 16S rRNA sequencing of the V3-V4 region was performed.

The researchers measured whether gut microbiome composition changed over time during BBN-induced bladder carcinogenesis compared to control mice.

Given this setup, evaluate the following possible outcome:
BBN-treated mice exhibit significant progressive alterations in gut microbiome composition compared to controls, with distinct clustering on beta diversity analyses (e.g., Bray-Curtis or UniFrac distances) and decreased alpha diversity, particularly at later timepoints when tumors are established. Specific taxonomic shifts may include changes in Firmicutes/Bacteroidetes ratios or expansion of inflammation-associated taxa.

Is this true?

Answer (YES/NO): NO